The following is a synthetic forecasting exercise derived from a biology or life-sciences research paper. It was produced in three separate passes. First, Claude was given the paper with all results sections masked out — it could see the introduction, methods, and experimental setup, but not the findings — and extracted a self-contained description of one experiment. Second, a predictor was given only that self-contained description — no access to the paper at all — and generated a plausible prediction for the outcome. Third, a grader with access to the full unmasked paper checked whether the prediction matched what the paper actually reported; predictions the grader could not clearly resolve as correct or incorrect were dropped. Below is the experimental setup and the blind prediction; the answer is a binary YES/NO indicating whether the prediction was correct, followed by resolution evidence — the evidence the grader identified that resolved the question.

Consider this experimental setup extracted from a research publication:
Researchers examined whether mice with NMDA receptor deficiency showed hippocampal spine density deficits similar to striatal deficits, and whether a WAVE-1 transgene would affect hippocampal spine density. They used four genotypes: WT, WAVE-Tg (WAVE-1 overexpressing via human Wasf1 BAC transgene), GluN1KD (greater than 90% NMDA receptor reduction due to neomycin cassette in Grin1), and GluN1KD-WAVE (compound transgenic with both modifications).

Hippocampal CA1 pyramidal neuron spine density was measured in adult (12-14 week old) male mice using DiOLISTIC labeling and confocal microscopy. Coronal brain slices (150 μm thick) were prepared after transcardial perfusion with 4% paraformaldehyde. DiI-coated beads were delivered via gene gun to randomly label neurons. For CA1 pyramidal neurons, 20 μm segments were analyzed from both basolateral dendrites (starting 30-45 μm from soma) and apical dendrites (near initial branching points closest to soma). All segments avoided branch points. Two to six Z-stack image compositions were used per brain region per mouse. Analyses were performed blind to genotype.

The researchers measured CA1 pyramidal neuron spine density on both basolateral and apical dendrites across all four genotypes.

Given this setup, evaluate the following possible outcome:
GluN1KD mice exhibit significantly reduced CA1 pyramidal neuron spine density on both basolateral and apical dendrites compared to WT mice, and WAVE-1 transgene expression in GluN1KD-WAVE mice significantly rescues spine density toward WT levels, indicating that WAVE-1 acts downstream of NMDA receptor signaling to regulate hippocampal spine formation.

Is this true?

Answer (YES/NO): NO